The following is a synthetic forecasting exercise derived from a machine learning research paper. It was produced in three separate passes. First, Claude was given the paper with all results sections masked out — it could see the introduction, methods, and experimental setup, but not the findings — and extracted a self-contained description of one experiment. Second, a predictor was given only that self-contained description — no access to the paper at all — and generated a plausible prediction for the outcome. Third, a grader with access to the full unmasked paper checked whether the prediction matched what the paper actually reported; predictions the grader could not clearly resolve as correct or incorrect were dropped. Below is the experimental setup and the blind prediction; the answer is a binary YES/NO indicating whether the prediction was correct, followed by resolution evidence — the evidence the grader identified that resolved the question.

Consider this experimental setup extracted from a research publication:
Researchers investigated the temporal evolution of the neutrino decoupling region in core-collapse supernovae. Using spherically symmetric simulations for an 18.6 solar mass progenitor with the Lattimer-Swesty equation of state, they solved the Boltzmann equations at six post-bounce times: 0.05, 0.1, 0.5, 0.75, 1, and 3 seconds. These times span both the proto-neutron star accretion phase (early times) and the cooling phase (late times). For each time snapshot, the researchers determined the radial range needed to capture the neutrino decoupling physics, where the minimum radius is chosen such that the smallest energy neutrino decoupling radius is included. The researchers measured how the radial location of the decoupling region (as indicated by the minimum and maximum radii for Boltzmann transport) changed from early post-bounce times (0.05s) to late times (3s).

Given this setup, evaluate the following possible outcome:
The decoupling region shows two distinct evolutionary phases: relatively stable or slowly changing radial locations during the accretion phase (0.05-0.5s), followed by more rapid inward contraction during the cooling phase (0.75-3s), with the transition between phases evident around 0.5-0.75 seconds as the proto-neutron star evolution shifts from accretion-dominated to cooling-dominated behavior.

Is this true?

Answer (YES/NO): NO